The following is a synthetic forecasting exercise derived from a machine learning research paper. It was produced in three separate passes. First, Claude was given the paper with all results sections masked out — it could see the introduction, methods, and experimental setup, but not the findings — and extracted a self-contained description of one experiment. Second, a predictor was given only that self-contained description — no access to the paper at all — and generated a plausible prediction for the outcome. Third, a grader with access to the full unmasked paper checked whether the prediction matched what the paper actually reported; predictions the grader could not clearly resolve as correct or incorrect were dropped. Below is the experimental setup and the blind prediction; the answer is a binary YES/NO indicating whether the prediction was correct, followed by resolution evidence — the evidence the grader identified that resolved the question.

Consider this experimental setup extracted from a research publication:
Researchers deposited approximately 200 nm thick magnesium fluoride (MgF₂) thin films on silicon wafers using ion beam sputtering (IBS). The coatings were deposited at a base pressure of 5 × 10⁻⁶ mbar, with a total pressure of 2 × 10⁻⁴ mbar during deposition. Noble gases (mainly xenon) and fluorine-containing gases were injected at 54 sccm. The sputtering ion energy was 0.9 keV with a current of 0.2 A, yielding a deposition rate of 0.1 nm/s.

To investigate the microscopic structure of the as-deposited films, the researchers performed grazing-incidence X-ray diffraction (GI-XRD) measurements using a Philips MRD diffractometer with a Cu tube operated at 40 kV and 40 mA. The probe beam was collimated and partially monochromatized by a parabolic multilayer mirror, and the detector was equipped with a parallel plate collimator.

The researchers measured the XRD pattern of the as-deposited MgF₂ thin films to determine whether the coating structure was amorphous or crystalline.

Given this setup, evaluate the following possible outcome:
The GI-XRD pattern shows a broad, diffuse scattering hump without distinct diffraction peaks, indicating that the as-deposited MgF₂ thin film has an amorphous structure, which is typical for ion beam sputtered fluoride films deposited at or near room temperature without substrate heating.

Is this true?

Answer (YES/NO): NO